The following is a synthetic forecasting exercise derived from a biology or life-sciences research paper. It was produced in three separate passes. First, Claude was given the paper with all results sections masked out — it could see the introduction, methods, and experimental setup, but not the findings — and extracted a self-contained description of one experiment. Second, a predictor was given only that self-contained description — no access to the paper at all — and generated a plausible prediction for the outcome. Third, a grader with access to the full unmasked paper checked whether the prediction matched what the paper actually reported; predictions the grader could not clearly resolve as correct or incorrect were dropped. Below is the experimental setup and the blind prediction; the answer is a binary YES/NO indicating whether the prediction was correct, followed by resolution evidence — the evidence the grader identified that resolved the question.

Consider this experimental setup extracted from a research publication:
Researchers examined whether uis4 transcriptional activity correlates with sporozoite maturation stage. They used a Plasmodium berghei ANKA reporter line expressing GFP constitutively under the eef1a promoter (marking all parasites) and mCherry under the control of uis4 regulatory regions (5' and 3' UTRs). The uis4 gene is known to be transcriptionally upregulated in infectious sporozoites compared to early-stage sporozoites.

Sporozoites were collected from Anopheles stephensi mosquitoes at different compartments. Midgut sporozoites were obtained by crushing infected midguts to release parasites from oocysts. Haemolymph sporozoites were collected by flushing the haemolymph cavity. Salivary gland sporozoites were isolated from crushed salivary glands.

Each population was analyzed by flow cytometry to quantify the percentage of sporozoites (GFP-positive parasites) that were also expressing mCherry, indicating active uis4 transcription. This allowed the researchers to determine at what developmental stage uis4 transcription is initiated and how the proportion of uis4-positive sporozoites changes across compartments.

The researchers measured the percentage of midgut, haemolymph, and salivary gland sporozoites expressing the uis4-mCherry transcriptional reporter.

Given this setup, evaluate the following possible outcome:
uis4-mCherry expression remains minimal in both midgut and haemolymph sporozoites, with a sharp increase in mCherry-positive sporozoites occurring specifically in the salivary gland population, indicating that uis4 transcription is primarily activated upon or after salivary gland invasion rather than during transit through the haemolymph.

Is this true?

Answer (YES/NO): NO